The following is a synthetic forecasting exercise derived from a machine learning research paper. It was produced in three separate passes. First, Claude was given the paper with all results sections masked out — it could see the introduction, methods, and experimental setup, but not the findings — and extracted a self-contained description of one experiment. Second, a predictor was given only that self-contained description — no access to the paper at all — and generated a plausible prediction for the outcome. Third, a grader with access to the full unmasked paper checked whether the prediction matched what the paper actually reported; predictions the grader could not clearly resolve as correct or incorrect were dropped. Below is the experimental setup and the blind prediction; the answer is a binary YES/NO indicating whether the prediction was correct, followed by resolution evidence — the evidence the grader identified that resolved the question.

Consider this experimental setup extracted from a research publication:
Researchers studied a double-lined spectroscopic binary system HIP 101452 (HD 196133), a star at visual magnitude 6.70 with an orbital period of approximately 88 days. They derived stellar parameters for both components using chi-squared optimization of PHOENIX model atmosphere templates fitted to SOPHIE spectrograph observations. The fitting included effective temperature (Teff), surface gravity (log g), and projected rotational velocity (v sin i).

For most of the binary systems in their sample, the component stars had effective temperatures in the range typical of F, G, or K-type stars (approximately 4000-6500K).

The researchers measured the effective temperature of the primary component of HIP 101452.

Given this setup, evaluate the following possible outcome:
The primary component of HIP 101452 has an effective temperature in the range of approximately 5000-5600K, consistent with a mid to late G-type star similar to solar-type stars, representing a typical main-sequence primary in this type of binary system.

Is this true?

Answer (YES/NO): NO